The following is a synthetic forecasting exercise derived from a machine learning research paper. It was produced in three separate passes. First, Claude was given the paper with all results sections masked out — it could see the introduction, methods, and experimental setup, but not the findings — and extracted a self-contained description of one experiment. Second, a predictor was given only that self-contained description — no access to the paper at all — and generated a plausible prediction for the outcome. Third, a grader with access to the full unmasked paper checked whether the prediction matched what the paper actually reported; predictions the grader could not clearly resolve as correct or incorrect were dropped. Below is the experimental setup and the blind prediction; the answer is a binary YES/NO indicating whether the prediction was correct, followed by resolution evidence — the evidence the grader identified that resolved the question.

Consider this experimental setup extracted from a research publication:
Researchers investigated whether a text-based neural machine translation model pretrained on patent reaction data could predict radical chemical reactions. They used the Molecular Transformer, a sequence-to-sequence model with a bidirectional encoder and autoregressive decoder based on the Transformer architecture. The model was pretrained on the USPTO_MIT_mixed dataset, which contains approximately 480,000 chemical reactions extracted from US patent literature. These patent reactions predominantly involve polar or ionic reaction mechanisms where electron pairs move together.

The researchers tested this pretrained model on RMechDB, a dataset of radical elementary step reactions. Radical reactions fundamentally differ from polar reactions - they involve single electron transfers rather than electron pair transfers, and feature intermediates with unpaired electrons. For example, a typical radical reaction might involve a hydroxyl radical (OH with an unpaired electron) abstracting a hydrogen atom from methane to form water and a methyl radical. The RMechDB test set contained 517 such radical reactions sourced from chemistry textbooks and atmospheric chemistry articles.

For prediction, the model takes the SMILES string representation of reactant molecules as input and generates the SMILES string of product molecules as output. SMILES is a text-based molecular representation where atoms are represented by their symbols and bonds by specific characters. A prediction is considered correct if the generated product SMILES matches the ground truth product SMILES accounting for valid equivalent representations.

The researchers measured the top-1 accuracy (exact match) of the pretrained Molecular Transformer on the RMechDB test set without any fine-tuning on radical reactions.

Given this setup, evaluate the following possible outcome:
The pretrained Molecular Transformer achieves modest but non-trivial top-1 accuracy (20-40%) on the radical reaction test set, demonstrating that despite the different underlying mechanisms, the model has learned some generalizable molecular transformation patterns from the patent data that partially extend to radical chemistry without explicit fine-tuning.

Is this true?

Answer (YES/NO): NO